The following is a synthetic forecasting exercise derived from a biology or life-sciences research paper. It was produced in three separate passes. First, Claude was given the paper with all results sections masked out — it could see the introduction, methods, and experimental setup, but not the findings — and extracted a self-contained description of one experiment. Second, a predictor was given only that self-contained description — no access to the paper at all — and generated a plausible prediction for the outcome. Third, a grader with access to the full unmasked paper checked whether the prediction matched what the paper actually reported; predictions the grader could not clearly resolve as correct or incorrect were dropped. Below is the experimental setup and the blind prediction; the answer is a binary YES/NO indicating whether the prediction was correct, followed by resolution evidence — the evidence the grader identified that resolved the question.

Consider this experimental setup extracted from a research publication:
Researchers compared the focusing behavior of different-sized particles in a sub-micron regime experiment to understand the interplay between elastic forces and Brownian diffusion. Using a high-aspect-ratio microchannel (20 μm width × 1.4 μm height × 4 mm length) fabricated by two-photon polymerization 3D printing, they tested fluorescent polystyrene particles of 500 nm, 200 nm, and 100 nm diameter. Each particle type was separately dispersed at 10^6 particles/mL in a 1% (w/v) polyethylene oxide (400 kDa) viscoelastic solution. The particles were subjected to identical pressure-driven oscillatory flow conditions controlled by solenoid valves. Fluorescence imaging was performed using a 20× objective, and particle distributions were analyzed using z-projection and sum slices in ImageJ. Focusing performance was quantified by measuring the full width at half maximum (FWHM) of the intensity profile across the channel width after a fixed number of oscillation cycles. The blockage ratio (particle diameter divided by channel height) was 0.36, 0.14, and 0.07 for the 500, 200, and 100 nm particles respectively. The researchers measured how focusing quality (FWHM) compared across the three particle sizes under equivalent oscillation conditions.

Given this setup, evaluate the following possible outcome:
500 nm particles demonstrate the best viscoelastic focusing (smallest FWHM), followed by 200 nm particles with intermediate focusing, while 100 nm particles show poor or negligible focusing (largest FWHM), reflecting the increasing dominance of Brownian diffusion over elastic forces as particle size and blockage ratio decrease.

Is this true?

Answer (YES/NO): NO